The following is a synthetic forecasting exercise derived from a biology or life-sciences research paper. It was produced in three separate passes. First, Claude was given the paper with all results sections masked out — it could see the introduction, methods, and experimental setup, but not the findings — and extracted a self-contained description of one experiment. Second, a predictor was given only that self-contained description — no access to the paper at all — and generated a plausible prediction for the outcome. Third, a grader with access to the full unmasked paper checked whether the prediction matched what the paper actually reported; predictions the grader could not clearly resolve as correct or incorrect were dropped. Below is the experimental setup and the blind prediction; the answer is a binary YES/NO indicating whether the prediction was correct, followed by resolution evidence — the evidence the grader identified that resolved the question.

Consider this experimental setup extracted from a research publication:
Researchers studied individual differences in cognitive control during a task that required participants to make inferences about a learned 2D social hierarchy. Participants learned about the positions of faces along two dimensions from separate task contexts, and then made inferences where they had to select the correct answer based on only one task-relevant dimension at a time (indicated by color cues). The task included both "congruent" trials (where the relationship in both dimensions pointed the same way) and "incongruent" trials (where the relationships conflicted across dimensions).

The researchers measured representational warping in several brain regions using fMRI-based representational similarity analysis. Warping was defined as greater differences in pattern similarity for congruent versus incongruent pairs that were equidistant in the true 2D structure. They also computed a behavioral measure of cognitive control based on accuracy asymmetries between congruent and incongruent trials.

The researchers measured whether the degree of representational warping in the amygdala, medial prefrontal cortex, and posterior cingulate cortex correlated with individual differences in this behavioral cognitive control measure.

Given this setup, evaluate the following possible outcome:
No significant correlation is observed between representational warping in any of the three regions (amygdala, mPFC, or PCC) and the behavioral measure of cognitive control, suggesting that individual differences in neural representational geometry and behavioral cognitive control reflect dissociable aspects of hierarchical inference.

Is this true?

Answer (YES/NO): NO